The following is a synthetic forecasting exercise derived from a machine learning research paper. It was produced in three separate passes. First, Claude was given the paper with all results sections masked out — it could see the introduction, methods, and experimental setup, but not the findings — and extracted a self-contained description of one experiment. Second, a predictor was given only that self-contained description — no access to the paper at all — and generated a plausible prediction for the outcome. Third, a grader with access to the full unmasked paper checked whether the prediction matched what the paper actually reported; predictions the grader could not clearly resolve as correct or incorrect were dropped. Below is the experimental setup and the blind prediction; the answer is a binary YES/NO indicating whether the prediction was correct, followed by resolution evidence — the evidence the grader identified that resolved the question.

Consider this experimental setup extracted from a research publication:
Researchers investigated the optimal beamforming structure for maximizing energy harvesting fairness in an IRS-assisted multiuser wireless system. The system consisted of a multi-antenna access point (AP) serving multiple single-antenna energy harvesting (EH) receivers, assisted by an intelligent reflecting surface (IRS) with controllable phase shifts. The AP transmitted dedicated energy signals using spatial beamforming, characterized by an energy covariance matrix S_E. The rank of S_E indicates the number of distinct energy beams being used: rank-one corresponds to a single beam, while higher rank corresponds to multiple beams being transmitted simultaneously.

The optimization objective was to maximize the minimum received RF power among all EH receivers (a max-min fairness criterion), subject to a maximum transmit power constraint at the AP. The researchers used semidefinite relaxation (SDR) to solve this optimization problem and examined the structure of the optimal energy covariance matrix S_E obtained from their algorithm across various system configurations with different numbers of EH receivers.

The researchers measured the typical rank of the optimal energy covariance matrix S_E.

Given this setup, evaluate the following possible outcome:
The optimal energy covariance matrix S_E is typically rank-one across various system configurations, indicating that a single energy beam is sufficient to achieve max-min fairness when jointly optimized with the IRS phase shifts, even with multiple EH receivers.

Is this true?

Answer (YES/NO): NO